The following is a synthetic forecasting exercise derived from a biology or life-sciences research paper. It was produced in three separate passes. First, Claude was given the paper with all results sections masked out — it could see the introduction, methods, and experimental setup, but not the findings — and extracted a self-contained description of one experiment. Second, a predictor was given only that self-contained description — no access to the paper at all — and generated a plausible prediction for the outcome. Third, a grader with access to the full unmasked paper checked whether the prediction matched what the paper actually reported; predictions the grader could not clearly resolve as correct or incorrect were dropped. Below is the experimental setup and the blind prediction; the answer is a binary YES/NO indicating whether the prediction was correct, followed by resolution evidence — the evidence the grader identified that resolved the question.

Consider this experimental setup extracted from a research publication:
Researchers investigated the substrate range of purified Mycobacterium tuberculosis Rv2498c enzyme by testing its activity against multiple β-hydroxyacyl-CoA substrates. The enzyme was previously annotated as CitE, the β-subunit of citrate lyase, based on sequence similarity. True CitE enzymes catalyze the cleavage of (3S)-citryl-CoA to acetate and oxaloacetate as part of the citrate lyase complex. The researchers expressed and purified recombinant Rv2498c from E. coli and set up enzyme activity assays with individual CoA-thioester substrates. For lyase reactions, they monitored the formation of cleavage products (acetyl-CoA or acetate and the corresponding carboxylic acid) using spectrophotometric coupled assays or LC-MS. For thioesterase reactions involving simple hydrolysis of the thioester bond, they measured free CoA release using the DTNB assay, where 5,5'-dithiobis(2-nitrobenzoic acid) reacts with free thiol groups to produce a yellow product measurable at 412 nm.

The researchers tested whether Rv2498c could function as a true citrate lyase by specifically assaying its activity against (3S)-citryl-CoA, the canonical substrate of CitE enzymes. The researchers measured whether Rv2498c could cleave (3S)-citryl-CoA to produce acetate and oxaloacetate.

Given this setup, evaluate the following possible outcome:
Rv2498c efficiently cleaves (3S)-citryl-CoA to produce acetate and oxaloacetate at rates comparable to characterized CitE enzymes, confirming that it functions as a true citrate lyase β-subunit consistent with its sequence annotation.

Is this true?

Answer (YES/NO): NO